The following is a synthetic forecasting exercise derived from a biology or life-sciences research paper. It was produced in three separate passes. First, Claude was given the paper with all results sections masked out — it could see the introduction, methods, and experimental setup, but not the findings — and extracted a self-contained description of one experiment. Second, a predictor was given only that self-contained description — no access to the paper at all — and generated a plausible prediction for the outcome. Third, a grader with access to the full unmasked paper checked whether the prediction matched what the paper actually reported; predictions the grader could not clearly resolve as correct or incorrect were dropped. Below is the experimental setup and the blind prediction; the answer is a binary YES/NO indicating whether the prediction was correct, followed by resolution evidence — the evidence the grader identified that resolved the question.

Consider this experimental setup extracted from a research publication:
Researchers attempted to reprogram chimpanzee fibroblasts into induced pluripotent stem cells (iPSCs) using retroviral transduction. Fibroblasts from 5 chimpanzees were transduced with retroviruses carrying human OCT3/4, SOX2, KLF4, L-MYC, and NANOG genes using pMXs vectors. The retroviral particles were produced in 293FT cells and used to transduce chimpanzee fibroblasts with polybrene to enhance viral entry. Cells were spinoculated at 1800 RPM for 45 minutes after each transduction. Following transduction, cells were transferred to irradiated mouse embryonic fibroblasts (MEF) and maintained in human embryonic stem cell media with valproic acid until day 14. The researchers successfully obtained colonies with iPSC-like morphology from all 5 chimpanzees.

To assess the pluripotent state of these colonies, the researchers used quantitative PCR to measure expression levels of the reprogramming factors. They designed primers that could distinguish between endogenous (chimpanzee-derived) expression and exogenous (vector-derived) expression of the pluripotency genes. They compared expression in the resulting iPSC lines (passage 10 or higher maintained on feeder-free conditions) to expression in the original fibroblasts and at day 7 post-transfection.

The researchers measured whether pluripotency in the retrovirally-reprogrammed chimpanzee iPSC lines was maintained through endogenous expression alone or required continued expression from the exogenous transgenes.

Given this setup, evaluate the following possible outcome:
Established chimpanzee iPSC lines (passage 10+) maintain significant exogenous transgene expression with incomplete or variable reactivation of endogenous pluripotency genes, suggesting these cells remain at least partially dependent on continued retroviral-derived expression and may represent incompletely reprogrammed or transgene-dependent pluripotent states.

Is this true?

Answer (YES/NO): YES